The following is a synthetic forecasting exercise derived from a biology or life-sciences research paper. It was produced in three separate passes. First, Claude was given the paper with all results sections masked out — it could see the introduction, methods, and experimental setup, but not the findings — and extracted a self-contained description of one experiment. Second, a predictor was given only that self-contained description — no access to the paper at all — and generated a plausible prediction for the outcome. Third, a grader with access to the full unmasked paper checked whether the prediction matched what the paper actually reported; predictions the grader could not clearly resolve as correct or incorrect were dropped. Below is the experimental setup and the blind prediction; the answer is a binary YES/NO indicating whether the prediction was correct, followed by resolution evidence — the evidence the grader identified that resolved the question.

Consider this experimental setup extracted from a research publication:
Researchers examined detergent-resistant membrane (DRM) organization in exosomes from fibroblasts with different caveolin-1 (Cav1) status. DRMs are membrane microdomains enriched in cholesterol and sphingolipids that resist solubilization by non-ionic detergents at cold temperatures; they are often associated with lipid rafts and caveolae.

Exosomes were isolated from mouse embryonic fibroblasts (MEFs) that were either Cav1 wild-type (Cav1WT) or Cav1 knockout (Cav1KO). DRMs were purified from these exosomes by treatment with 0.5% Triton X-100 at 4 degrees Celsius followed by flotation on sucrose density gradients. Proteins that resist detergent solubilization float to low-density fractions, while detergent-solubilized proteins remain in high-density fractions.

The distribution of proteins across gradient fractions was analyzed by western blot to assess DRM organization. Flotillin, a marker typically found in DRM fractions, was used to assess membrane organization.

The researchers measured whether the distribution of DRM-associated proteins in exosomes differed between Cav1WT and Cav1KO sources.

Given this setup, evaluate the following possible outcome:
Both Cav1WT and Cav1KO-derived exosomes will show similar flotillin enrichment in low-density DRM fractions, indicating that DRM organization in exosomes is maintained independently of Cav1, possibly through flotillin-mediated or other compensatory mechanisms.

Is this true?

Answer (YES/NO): NO